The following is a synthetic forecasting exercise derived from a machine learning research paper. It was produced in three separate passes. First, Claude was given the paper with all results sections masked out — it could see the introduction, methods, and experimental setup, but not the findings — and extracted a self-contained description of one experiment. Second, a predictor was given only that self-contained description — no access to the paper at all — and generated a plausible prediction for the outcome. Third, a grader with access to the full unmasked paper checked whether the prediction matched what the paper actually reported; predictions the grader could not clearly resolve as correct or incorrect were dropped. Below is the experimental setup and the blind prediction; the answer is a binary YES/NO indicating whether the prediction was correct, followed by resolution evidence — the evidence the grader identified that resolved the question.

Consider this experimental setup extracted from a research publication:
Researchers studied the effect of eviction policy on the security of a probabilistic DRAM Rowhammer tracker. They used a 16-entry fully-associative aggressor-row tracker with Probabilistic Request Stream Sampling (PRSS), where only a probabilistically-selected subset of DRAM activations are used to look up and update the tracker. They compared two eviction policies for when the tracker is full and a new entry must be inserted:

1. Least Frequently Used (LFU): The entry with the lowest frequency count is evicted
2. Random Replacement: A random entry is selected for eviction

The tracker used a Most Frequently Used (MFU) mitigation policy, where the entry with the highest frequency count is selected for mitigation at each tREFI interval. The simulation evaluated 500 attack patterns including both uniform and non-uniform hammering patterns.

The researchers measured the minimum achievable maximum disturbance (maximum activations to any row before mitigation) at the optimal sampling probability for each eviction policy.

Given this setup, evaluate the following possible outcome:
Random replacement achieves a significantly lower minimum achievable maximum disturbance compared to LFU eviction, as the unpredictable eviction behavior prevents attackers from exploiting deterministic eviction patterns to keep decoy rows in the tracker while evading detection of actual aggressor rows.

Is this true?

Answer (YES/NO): NO